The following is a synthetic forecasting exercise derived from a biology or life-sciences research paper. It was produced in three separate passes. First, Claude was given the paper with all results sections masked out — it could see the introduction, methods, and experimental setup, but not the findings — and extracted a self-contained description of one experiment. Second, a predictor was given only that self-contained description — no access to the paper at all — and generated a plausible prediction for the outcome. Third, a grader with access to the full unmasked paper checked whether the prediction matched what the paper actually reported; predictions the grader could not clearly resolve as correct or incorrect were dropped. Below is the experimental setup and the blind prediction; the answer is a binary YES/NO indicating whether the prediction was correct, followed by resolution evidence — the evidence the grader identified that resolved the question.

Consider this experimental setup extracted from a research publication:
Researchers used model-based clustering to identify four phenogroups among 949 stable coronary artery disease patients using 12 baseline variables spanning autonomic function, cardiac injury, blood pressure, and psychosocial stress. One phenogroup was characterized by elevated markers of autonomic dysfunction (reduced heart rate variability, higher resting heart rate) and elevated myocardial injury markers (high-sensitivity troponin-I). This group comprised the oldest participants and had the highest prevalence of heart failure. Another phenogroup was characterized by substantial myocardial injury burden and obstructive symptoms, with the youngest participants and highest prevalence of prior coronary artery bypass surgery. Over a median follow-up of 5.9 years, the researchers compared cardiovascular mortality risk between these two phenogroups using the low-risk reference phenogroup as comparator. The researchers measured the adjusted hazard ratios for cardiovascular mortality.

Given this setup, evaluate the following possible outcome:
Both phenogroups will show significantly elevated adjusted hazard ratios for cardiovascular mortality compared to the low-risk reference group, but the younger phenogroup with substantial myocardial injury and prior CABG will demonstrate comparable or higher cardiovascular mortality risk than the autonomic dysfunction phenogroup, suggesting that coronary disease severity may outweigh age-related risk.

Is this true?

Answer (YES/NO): YES